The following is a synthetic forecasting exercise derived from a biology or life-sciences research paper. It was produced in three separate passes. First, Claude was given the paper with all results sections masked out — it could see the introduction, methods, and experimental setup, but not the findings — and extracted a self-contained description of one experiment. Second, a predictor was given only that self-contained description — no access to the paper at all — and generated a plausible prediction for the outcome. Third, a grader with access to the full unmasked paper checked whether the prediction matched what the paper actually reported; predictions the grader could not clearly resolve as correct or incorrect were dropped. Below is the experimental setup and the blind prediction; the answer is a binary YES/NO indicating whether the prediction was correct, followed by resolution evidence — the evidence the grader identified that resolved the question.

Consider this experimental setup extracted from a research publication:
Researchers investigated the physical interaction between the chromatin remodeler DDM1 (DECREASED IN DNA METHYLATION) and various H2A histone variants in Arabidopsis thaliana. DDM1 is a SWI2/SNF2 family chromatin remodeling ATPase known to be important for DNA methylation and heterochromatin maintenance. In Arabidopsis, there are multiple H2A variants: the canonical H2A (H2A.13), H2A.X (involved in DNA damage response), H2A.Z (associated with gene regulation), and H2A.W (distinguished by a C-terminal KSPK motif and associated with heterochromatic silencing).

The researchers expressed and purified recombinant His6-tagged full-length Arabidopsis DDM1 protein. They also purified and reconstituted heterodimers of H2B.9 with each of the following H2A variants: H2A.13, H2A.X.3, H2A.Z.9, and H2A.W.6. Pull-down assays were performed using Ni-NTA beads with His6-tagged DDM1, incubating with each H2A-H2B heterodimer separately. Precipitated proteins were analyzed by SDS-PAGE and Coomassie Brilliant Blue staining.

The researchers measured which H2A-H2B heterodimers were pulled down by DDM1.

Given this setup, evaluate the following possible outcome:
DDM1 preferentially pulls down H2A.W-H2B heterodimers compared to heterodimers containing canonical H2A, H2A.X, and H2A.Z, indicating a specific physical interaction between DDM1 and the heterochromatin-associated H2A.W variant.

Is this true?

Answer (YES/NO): NO